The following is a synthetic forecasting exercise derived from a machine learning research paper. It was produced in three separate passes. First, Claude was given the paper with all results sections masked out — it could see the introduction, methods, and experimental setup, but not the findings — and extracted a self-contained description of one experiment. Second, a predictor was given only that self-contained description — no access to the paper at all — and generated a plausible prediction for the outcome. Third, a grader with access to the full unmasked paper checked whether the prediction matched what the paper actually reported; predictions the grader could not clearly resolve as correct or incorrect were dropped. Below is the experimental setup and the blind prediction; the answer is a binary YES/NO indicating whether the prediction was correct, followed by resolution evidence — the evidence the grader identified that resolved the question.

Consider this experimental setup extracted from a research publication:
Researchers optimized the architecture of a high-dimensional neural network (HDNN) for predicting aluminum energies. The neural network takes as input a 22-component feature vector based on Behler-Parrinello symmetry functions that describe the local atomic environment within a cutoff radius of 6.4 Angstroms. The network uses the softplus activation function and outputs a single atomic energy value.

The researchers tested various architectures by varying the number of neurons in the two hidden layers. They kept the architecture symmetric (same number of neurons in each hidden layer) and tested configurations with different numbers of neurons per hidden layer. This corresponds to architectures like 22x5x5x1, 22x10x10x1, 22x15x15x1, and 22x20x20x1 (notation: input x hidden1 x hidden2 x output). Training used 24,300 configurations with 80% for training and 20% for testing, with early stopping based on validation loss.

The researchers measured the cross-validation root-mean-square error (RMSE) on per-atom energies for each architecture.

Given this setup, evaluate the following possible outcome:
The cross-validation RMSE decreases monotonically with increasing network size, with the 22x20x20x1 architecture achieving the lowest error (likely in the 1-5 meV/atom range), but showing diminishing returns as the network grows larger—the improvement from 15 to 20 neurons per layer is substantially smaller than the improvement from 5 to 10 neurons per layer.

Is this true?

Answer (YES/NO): NO